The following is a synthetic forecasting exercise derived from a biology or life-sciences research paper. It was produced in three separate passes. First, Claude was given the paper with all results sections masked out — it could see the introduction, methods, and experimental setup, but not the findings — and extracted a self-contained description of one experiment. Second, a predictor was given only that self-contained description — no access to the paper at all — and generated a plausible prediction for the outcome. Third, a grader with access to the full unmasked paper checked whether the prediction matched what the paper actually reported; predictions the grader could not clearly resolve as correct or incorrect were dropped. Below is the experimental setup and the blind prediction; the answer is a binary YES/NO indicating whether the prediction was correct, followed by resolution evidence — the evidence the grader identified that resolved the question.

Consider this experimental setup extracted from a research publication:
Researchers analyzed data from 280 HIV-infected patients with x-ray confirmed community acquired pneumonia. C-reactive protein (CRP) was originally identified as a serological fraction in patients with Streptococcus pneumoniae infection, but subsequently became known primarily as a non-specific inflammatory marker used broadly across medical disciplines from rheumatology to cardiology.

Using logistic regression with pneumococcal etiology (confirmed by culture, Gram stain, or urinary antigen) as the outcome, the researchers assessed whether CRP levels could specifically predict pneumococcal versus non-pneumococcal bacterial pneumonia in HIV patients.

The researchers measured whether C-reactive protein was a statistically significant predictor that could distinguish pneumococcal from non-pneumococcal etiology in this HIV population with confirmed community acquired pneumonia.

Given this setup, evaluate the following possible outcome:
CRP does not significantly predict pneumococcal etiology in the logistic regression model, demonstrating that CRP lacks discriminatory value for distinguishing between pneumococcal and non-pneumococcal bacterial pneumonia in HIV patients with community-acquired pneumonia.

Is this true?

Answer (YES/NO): NO